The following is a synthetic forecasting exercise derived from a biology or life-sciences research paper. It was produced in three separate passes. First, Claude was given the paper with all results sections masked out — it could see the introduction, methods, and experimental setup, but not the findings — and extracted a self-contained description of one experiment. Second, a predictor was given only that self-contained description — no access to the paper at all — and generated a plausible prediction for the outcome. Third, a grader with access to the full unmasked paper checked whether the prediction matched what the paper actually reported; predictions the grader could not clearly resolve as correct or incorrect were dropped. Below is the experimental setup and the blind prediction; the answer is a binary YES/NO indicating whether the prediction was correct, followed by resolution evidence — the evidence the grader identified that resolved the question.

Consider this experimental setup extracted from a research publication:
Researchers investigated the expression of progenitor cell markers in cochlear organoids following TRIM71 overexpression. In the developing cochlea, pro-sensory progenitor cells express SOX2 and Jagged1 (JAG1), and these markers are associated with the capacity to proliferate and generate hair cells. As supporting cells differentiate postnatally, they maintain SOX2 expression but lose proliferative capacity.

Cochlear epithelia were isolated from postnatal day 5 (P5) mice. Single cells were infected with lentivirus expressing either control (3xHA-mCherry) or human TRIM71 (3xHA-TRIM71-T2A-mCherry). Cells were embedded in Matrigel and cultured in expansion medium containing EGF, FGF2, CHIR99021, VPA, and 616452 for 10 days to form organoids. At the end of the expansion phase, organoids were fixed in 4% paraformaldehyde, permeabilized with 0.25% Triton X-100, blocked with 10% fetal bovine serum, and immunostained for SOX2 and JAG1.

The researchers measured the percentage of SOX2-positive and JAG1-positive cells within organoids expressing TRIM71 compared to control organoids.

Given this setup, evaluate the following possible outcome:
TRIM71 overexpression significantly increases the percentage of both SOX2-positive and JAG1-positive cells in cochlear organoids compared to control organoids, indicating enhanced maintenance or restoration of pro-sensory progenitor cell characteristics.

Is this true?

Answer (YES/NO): NO